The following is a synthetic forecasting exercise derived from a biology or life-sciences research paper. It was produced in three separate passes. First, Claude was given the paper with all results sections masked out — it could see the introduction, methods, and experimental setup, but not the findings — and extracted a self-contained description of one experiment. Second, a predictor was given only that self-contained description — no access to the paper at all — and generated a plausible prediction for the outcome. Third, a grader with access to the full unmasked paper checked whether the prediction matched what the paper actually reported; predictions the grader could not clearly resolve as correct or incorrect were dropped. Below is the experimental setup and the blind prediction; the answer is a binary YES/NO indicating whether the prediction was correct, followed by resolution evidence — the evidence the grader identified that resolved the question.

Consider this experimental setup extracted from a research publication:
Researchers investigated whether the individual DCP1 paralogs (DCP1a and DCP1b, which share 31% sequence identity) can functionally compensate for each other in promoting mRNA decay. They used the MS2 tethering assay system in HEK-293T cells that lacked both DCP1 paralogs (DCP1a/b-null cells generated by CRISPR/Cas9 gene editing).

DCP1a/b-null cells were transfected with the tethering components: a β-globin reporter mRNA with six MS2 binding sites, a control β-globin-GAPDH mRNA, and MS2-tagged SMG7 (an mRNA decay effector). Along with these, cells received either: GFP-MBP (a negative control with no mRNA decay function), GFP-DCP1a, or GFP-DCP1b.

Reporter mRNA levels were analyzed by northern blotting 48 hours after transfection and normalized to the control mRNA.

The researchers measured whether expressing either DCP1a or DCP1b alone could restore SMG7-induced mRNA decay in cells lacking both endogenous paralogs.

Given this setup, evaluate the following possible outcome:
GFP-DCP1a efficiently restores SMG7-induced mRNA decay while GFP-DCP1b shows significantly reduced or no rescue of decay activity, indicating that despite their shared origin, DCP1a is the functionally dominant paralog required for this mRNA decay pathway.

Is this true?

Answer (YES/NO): NO